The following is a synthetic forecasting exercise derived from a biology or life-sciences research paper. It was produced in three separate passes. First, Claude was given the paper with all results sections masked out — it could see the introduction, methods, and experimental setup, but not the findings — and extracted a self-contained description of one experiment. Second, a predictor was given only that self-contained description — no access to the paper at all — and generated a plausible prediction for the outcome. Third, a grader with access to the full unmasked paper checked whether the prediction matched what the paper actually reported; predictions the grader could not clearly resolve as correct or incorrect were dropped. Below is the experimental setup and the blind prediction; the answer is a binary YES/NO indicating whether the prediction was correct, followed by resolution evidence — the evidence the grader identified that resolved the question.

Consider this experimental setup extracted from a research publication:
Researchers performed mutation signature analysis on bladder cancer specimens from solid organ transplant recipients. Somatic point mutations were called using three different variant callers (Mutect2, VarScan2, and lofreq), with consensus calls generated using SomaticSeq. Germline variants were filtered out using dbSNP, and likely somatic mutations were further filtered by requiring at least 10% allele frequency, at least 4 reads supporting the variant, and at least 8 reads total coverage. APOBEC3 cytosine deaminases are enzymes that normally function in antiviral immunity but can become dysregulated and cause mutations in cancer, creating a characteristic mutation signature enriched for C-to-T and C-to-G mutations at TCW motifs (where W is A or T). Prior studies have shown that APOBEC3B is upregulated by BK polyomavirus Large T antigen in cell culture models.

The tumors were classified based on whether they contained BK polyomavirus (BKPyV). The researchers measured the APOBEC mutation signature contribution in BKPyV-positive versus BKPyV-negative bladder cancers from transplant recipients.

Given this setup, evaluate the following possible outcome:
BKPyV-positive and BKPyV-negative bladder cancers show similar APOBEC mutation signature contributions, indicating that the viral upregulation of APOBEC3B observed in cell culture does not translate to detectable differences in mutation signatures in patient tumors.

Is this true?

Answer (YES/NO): YES